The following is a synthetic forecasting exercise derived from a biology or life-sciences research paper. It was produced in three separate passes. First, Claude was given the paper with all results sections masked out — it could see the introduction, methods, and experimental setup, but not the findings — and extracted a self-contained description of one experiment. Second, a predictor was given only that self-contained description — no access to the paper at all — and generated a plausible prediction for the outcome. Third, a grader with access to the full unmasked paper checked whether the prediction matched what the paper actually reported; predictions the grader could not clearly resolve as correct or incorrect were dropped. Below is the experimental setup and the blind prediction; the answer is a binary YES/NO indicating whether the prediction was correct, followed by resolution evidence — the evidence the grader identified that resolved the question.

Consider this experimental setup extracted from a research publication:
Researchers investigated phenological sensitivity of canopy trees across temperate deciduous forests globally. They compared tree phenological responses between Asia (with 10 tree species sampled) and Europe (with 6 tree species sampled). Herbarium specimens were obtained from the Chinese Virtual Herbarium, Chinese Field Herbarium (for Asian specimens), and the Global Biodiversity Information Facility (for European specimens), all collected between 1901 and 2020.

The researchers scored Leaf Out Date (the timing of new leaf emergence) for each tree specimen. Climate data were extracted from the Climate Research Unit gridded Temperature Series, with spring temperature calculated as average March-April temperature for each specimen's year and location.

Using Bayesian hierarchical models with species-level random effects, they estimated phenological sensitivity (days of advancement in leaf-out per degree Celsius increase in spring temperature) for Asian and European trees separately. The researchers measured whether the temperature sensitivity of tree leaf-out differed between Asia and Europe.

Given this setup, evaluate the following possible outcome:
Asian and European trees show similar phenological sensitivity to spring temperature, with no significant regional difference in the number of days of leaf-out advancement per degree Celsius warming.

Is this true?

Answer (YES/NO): YES